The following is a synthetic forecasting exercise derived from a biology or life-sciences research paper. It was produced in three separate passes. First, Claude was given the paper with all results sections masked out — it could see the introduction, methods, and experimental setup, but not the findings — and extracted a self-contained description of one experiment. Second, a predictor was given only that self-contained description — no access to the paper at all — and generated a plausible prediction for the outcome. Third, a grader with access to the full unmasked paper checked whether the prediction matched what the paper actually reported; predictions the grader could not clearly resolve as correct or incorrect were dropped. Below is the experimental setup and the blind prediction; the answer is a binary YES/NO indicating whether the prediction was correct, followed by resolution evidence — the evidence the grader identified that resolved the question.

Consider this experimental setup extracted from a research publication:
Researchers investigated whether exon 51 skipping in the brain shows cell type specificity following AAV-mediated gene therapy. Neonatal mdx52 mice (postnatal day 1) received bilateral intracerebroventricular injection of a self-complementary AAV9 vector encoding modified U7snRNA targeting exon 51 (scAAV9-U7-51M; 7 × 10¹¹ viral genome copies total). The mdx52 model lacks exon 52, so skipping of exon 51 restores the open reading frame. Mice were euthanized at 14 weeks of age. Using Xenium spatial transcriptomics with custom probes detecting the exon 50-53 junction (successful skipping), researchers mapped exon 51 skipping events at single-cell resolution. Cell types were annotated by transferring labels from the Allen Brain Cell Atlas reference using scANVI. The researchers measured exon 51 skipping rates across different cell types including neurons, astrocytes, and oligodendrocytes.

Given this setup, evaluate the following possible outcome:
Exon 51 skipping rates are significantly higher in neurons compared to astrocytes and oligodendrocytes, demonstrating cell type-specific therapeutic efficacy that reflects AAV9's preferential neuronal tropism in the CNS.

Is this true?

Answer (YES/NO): YES